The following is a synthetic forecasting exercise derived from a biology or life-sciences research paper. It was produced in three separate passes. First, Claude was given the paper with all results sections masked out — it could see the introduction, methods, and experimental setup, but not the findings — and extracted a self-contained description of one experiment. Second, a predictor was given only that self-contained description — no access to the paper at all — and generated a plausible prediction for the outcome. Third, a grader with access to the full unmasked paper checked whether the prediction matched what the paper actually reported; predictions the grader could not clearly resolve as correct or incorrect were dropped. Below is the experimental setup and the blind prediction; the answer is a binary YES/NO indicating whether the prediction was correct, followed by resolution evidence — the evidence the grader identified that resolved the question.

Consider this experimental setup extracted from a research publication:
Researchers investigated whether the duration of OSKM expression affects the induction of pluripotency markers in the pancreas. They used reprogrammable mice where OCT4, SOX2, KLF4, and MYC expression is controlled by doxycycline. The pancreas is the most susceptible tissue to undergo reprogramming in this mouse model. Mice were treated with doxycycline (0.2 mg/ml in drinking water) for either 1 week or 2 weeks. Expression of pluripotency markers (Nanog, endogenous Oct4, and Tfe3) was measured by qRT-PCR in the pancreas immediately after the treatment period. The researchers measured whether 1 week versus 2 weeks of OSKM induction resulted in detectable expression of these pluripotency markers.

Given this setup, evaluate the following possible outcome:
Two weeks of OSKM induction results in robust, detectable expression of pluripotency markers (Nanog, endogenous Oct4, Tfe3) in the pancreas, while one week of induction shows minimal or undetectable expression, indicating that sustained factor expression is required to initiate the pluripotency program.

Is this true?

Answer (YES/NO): YES